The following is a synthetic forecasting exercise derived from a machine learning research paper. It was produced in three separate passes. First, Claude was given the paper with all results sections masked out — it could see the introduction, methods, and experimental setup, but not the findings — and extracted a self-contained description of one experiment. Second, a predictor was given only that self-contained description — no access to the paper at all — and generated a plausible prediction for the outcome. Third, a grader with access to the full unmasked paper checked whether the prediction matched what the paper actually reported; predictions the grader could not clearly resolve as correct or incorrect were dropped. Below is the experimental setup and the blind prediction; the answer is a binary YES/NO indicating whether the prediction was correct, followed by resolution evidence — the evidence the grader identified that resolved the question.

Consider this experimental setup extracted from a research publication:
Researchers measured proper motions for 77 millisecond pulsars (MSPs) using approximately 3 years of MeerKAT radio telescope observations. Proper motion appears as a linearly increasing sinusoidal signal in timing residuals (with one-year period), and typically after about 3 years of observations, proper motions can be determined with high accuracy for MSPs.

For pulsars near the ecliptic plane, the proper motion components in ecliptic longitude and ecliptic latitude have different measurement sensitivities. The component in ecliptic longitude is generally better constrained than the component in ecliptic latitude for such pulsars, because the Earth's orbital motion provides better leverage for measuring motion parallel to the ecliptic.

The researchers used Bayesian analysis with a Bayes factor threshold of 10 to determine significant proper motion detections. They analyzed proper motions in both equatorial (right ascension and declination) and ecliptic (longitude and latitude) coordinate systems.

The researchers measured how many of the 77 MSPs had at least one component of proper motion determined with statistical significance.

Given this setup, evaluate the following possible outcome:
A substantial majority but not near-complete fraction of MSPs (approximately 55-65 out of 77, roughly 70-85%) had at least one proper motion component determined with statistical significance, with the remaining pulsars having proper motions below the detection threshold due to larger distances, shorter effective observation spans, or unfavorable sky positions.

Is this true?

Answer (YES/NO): NO